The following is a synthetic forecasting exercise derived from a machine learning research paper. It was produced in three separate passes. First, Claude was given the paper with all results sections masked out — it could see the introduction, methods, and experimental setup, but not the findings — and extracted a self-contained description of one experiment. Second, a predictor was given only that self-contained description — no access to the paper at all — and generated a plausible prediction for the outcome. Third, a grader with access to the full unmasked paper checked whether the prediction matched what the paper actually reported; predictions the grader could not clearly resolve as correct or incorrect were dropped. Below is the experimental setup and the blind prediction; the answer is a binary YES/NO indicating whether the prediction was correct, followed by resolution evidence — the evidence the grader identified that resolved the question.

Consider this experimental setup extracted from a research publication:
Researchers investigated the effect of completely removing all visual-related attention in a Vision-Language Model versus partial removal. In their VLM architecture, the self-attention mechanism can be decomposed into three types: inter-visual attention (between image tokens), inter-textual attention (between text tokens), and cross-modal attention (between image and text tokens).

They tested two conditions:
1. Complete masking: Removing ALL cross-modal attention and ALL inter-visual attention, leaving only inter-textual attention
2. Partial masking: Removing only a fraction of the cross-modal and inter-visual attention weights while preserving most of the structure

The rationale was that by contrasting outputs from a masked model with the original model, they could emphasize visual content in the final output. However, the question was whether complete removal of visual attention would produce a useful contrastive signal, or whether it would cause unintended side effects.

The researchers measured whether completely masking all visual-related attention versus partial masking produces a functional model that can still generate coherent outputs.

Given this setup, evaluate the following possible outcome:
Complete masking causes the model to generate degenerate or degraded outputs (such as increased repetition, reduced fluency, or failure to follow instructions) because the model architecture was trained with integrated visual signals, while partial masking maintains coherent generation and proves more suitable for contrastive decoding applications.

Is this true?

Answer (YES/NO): YES